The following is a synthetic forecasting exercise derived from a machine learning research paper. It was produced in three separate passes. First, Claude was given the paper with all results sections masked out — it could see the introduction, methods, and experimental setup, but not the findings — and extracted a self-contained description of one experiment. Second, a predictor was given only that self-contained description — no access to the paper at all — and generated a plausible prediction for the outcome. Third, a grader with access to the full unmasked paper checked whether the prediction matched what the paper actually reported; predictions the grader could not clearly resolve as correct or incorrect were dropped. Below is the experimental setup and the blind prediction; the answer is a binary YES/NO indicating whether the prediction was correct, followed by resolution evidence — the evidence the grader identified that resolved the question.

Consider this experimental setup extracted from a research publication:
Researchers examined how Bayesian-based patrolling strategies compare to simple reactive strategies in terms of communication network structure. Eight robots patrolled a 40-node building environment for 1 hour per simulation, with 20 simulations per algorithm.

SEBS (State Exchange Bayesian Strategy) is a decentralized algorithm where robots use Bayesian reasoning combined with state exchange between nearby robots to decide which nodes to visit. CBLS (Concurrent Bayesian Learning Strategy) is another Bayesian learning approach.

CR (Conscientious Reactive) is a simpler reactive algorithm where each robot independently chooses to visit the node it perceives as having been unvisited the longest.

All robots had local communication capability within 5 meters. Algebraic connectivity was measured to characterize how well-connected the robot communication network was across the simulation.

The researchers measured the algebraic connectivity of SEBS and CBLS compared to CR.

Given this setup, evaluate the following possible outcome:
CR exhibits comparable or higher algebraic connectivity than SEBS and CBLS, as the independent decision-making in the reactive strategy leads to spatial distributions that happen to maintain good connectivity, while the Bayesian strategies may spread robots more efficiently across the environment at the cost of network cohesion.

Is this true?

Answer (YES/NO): YES